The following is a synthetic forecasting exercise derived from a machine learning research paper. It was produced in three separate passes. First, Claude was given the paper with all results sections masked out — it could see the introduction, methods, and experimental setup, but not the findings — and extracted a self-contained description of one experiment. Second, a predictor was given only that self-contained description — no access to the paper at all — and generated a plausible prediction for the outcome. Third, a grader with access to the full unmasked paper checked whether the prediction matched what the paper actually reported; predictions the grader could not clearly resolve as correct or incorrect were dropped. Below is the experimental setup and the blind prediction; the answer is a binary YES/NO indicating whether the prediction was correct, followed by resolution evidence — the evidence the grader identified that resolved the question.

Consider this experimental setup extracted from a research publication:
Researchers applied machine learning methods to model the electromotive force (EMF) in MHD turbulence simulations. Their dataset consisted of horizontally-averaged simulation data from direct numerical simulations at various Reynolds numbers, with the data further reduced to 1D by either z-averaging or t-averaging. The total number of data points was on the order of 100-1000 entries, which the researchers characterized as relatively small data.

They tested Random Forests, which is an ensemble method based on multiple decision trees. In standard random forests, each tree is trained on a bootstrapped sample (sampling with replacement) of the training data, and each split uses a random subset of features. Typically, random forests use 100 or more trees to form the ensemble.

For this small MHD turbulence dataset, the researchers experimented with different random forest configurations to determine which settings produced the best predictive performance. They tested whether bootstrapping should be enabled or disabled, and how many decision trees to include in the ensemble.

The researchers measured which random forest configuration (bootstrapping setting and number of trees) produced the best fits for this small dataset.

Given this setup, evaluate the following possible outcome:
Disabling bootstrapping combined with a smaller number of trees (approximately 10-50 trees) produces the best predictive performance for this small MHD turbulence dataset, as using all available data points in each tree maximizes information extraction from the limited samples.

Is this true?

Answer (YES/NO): NO